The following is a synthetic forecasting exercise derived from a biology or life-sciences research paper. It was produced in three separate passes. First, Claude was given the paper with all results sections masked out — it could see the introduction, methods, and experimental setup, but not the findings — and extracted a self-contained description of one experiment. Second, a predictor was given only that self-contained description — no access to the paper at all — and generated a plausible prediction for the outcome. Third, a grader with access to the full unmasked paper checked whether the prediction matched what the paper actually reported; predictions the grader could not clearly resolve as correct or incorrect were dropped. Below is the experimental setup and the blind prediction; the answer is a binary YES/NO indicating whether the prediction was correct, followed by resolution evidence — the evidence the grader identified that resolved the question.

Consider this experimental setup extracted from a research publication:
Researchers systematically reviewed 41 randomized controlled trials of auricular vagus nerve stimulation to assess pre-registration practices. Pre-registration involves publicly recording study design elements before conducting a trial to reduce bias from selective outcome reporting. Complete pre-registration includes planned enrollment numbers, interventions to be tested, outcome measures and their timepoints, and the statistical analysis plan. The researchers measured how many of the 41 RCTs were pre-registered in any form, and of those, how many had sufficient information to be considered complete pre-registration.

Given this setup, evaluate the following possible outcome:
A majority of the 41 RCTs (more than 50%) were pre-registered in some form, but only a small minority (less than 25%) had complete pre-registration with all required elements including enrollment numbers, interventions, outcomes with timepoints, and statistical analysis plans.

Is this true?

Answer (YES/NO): NO